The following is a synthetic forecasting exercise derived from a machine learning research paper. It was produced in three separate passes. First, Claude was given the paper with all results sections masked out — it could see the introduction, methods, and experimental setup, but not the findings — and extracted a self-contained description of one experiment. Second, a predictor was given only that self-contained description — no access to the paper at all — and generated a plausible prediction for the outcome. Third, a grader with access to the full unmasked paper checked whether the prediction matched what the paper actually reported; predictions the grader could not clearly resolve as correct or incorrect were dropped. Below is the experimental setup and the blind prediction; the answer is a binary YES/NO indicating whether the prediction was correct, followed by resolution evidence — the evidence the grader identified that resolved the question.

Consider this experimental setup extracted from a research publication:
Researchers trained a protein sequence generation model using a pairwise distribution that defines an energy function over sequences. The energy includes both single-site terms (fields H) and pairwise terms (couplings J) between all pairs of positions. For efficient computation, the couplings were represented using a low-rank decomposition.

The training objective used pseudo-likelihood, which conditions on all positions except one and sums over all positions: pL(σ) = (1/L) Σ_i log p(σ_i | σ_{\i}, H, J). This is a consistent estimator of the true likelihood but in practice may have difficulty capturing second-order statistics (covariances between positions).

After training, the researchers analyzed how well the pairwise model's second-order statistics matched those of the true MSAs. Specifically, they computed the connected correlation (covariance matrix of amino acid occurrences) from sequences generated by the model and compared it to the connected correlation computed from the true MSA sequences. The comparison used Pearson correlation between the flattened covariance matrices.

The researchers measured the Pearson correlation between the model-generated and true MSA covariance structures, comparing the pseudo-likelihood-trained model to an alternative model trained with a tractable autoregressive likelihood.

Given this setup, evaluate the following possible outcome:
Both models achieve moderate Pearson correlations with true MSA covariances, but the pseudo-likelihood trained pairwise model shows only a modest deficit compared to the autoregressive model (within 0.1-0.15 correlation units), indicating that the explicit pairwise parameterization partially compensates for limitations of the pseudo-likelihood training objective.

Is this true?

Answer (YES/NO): YES